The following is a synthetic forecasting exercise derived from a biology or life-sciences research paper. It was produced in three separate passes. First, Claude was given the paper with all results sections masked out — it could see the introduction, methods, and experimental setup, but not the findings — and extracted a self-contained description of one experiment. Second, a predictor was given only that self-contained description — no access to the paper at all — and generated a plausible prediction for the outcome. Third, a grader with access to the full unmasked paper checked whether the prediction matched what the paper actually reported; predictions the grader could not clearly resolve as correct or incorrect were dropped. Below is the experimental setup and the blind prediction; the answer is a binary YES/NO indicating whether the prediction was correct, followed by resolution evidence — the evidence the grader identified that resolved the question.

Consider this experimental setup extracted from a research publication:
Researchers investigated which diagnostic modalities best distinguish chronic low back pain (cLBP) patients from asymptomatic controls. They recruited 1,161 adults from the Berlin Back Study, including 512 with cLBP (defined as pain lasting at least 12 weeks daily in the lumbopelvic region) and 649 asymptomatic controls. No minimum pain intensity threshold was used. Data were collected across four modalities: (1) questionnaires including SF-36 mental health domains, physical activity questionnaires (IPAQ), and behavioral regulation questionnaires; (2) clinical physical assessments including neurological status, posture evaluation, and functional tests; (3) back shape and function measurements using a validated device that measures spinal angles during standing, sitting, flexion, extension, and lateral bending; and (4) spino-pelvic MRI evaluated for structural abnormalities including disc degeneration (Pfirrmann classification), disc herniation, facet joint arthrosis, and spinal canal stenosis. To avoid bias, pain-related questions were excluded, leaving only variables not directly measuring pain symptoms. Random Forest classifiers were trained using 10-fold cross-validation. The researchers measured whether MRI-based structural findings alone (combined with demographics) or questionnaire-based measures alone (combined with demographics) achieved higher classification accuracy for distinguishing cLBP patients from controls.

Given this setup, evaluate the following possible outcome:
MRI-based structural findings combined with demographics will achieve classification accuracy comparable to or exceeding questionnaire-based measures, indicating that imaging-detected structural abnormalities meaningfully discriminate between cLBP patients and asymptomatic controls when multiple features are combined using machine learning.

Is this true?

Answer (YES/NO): YES